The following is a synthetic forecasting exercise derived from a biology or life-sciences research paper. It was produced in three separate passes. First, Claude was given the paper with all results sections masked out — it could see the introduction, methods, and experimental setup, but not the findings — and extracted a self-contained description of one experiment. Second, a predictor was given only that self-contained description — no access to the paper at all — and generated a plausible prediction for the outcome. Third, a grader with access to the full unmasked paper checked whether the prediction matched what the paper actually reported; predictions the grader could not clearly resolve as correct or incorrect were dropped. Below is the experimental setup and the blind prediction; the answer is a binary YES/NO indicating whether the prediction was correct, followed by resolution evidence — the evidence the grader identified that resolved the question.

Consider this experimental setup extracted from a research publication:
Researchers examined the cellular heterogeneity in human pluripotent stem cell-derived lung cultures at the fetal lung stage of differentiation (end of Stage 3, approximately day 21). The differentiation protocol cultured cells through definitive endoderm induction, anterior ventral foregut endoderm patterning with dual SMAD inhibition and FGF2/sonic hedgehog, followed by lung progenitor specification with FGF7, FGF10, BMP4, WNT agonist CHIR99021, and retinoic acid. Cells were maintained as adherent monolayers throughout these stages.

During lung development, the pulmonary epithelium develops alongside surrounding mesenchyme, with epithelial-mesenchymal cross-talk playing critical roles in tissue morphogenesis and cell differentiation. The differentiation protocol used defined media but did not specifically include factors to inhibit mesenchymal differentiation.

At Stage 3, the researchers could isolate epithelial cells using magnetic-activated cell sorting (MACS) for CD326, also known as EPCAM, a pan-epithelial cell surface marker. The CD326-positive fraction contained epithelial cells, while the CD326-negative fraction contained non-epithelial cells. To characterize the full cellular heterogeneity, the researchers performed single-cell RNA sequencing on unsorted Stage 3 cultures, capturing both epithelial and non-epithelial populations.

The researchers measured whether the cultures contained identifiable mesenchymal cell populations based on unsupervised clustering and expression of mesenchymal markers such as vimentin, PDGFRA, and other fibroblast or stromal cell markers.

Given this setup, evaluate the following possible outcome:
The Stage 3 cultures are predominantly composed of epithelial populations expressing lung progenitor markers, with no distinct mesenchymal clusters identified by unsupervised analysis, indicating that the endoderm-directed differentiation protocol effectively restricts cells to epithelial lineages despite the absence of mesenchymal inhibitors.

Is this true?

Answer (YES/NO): NO